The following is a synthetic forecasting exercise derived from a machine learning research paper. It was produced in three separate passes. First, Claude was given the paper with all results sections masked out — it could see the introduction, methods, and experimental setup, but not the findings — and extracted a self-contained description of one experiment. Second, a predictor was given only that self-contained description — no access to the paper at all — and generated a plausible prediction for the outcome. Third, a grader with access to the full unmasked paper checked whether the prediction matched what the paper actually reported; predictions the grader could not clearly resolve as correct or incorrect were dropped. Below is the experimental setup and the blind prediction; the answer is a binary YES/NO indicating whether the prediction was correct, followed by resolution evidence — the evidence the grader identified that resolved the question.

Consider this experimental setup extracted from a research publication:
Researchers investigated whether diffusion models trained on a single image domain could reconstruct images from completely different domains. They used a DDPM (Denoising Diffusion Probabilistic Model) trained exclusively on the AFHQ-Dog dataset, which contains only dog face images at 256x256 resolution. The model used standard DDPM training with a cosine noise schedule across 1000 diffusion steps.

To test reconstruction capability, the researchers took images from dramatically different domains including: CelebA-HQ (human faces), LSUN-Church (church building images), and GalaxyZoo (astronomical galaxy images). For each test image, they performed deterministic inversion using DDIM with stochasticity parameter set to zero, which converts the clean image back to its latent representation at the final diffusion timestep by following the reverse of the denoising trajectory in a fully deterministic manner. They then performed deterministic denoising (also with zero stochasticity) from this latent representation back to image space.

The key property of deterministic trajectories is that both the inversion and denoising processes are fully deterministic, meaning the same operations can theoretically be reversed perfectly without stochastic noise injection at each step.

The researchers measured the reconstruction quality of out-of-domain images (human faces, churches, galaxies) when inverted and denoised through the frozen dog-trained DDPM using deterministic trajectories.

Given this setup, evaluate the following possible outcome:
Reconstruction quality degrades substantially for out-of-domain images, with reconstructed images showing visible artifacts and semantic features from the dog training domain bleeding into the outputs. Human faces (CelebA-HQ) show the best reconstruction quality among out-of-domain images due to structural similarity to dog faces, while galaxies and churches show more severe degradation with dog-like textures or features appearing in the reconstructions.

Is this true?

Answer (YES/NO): NO